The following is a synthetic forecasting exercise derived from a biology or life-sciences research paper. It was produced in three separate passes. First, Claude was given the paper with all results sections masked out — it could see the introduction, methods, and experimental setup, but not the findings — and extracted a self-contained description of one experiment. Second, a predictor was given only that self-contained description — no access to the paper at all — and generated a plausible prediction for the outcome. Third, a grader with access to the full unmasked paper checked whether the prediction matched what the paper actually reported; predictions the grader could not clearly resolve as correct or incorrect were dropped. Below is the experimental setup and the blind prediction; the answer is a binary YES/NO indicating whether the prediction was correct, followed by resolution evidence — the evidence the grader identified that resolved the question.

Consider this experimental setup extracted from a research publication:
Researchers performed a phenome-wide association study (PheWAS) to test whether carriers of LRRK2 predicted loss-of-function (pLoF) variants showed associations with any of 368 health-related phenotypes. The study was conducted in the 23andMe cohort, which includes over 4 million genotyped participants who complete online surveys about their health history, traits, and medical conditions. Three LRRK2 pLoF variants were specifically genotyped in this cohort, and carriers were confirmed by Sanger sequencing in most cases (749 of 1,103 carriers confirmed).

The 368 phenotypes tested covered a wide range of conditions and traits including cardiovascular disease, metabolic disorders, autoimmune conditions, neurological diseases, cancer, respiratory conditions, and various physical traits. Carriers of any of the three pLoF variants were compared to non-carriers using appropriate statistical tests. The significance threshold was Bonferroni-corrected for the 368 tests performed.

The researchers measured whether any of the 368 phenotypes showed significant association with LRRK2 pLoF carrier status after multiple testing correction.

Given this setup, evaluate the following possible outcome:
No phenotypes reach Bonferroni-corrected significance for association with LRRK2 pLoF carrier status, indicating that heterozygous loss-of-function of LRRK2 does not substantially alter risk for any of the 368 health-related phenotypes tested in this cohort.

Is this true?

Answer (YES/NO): YES